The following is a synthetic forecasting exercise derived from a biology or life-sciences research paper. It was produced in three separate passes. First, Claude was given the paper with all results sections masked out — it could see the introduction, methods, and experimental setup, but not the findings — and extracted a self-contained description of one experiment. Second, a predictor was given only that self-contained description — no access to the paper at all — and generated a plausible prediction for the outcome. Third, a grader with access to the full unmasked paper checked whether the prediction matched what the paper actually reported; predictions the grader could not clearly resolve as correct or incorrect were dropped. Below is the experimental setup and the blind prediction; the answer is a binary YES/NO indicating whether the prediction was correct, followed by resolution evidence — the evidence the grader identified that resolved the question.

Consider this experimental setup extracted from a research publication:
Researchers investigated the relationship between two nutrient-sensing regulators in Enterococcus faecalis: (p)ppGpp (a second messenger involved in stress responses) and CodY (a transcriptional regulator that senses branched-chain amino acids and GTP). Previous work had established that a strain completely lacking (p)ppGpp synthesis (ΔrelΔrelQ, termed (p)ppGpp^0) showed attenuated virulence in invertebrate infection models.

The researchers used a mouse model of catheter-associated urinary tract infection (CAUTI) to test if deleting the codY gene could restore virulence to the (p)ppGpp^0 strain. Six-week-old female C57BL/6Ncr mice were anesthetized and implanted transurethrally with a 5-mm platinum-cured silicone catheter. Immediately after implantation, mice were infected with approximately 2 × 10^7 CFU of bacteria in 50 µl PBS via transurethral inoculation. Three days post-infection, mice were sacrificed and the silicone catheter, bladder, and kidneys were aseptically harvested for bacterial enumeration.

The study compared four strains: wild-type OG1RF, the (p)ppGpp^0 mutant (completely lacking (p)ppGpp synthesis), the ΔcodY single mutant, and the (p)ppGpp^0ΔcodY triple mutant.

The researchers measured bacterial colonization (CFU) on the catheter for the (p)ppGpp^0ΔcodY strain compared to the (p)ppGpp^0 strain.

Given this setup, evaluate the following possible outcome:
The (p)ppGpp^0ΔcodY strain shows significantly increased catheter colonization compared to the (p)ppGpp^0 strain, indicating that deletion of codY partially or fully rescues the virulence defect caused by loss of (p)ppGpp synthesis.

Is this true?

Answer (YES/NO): YES